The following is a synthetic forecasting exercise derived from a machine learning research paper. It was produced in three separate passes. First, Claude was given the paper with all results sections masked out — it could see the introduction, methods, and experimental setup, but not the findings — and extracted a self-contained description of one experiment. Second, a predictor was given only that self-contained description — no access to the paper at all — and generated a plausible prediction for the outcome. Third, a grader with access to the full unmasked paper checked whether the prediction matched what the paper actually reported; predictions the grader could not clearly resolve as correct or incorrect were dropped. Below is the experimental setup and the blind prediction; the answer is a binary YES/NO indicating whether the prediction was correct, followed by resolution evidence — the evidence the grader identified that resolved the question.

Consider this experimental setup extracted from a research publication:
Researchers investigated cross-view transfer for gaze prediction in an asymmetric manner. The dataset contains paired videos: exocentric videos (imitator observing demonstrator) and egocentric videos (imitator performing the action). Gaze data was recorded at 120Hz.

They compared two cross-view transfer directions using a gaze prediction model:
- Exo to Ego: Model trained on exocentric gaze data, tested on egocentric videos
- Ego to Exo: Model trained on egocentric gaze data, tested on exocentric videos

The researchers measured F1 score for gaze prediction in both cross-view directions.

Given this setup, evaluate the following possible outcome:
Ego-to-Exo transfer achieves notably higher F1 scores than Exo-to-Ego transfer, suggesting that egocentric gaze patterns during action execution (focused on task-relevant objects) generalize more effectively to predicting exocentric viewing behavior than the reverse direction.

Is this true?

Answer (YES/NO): YES